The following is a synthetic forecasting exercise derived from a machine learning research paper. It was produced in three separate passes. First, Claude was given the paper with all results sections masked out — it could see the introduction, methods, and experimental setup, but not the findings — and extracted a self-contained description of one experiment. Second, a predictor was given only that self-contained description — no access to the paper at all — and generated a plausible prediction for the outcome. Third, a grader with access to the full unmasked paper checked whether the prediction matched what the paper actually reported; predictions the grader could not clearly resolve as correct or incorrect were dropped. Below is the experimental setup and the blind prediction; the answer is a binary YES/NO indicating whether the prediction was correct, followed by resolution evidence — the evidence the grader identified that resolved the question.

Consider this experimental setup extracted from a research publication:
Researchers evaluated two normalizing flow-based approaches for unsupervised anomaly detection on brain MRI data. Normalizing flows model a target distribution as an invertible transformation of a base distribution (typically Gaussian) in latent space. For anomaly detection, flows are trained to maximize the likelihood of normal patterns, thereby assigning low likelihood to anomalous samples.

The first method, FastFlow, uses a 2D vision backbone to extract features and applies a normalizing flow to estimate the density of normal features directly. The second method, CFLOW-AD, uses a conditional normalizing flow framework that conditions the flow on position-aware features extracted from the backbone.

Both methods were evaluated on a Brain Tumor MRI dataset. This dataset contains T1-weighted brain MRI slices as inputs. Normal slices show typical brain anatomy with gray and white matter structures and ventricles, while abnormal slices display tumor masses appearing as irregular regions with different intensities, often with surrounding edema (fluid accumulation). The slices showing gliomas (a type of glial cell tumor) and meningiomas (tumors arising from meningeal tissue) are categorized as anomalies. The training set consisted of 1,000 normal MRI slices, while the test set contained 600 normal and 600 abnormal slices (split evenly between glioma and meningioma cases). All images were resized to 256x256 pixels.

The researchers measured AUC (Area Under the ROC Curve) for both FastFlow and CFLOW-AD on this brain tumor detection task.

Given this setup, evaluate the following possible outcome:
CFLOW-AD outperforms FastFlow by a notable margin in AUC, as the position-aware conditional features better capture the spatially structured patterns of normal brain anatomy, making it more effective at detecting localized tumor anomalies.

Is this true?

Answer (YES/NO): NO